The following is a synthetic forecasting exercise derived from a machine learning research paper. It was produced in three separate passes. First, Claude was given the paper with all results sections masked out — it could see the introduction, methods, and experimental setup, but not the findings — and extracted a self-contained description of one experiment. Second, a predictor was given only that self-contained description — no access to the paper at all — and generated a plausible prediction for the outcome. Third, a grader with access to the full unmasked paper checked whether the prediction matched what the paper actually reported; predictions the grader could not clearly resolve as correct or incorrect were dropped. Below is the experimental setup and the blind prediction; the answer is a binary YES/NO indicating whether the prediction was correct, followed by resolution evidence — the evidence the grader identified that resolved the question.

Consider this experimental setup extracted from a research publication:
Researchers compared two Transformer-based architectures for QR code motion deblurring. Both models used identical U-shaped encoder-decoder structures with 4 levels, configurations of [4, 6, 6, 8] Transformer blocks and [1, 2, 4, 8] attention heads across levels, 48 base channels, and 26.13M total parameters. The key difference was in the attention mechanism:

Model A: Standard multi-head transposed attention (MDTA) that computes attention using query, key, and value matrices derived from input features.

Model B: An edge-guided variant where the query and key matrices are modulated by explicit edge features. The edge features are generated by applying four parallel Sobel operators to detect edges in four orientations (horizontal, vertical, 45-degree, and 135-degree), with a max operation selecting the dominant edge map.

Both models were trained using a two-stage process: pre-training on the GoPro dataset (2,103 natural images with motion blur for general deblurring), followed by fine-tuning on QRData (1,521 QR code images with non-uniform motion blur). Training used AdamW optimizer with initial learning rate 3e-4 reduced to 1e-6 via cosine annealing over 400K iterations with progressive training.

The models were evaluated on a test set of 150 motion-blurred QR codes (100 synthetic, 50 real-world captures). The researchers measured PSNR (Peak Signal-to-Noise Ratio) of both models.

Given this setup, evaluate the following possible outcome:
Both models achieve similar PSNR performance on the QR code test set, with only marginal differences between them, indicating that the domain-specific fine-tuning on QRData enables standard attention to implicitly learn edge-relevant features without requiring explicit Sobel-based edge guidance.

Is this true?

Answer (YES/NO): NO